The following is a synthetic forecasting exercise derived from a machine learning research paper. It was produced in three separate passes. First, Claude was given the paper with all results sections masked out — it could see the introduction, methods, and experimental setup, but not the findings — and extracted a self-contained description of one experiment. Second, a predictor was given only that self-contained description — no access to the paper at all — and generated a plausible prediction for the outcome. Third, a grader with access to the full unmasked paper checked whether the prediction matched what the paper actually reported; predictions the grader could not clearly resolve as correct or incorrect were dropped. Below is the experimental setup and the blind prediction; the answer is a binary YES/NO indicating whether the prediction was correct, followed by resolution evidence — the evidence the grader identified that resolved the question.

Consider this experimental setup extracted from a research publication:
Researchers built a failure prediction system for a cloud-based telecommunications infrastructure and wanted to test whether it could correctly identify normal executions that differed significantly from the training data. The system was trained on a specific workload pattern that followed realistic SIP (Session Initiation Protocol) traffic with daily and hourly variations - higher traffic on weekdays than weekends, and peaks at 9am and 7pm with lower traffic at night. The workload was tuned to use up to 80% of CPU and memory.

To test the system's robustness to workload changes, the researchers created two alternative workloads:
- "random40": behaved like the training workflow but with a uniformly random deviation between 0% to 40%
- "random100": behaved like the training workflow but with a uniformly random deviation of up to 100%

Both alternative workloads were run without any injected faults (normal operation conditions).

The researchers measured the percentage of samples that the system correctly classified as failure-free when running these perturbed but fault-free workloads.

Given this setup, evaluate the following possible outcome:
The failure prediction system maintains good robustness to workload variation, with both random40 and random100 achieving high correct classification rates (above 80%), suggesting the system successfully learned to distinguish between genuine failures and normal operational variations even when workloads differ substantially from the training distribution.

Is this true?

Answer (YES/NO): YES